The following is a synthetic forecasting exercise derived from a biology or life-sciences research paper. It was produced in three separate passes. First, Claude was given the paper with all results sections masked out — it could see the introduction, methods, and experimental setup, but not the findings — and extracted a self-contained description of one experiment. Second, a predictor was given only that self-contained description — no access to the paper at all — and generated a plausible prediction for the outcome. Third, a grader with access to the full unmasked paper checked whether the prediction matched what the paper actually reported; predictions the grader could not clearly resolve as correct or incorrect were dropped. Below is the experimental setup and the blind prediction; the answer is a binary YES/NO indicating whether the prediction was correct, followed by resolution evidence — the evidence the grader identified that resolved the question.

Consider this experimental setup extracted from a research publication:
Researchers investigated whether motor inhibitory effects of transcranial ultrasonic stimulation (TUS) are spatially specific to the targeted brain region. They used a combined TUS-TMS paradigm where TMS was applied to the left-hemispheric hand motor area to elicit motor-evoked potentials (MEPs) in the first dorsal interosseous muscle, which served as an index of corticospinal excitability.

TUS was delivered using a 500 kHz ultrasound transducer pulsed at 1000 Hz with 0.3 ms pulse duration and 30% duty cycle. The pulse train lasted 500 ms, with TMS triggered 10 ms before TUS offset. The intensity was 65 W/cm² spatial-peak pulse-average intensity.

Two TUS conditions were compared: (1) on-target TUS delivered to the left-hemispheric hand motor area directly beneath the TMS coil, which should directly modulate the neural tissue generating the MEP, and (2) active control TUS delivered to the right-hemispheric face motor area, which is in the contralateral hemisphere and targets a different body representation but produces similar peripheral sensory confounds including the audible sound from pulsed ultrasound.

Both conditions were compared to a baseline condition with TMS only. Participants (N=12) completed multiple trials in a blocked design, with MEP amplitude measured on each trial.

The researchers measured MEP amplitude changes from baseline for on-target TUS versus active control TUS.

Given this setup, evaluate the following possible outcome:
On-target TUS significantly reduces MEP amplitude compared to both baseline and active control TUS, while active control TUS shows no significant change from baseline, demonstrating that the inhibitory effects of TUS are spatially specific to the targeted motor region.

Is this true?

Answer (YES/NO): NO